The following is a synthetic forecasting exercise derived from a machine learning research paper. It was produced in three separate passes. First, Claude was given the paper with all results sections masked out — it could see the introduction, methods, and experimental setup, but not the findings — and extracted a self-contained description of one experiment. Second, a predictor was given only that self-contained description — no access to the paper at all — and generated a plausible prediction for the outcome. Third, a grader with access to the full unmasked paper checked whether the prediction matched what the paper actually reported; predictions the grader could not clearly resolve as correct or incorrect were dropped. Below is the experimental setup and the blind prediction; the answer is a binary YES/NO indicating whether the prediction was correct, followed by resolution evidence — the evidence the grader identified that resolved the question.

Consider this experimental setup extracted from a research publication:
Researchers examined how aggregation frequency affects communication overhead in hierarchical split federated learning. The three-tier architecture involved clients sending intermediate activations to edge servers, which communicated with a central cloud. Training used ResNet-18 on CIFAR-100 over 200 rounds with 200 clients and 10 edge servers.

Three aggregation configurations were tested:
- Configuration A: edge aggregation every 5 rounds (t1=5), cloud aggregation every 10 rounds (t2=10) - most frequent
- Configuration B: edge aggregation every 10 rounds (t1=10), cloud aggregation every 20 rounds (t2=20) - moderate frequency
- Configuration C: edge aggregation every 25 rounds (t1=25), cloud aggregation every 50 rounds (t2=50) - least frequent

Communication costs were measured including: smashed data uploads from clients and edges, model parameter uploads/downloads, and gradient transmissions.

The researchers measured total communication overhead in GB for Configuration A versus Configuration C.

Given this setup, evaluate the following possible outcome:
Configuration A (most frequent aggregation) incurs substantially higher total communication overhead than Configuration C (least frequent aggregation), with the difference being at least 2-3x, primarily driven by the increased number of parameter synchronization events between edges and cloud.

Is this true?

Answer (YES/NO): NO